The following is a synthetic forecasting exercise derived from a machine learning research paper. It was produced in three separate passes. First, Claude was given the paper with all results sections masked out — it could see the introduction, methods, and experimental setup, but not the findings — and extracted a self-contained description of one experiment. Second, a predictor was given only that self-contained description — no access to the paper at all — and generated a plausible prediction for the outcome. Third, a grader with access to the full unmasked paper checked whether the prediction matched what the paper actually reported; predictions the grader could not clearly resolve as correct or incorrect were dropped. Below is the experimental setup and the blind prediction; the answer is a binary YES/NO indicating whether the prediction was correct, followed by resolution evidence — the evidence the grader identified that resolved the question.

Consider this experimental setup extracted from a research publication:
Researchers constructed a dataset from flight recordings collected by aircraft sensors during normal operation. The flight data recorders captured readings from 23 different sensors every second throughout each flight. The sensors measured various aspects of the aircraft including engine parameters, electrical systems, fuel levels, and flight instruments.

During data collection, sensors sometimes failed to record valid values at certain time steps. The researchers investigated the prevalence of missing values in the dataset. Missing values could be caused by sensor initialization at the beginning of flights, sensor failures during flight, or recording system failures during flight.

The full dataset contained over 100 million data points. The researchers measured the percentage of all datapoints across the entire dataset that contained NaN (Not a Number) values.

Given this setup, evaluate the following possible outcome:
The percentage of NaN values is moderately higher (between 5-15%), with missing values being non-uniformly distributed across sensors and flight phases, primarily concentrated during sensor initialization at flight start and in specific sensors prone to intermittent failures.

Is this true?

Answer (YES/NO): NO